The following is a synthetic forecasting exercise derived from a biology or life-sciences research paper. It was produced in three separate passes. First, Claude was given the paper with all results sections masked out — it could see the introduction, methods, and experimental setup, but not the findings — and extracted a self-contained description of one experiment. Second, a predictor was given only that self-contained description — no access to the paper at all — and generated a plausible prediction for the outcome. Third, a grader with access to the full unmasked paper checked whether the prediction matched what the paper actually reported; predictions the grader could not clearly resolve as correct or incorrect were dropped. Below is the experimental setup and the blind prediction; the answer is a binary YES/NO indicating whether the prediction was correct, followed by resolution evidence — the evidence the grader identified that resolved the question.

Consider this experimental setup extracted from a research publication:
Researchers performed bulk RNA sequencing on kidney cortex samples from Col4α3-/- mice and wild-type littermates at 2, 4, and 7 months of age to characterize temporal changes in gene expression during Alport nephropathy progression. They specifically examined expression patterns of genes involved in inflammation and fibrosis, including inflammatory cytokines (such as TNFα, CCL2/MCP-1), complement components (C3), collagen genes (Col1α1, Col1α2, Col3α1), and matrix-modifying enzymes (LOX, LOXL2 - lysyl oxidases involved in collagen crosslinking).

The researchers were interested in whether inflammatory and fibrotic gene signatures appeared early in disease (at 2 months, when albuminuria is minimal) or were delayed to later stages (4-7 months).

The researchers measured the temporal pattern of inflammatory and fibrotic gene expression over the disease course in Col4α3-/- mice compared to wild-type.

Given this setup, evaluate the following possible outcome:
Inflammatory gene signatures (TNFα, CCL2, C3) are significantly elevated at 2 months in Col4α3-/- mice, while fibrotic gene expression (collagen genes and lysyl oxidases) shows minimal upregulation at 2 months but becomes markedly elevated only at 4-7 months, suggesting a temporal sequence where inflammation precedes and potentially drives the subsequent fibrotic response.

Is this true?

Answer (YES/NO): NO